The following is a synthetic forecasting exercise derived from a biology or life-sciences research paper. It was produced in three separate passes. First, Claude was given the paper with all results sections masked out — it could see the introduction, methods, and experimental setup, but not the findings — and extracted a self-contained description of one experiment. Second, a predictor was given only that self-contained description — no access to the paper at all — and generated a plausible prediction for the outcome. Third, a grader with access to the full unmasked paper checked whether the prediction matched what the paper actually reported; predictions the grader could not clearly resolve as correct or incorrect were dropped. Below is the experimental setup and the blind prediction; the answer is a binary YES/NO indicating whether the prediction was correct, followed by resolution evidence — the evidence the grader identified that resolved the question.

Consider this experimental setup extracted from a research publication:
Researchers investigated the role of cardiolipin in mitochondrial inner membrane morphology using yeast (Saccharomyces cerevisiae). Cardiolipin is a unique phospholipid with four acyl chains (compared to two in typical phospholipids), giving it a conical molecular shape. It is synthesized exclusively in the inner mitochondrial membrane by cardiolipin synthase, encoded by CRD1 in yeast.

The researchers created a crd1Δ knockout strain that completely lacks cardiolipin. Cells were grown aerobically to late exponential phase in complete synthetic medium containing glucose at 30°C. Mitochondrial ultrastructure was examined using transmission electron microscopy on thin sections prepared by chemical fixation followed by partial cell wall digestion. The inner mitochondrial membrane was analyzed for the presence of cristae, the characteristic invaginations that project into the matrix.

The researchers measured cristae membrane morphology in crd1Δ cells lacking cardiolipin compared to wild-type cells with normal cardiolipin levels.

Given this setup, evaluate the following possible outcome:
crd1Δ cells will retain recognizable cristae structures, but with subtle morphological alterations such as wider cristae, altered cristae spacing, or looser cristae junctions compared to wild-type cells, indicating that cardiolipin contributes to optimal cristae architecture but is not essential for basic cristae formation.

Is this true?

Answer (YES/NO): NO